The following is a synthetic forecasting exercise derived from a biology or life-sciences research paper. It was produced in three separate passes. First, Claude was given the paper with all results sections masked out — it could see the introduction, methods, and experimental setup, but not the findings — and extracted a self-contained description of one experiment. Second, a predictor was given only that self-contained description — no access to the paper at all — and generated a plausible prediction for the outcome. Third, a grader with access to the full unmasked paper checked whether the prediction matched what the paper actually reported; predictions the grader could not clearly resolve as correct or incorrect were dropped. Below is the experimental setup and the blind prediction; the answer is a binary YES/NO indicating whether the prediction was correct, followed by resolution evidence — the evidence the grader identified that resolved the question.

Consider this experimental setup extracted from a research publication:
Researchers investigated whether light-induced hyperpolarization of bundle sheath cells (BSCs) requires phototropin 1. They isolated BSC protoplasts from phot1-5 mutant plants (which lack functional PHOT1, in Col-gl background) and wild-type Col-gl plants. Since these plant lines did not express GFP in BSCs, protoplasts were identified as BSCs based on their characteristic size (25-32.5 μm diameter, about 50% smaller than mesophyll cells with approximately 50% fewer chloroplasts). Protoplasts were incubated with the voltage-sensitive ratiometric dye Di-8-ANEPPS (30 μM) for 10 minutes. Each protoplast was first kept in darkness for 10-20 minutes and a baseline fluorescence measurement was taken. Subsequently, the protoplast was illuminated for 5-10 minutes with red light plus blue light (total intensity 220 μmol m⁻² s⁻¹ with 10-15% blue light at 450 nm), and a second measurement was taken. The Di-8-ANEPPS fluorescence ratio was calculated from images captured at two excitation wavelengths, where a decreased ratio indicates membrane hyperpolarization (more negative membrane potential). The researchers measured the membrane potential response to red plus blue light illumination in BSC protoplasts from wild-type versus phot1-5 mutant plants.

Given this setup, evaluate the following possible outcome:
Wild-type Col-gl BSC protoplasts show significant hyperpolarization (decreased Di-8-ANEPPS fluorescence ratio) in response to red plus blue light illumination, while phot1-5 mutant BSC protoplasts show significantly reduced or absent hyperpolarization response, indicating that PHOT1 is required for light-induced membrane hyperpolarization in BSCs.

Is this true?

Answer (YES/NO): YES